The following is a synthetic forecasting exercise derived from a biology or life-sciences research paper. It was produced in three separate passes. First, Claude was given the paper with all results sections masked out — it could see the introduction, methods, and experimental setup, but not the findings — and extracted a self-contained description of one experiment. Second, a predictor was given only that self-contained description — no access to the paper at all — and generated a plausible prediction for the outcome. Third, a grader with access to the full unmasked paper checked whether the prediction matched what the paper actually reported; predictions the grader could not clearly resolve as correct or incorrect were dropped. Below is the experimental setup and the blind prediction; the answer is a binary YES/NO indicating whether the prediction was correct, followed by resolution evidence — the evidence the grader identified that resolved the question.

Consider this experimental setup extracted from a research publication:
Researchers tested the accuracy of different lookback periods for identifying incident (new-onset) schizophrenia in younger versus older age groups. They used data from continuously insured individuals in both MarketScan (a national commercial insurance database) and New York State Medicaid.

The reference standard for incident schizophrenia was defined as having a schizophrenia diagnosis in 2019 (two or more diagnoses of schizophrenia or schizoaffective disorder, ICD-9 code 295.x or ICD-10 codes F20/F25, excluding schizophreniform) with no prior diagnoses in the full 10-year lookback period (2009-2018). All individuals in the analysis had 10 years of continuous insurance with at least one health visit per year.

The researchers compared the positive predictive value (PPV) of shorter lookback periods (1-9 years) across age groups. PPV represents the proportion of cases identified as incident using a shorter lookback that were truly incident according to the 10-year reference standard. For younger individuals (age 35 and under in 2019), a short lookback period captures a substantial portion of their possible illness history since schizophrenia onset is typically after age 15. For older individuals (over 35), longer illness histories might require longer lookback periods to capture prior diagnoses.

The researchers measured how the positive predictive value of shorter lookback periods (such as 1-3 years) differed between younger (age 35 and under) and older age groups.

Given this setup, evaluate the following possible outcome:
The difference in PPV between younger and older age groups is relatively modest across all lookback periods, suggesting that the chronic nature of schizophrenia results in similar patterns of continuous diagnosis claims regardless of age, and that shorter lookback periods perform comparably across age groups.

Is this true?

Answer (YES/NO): NO